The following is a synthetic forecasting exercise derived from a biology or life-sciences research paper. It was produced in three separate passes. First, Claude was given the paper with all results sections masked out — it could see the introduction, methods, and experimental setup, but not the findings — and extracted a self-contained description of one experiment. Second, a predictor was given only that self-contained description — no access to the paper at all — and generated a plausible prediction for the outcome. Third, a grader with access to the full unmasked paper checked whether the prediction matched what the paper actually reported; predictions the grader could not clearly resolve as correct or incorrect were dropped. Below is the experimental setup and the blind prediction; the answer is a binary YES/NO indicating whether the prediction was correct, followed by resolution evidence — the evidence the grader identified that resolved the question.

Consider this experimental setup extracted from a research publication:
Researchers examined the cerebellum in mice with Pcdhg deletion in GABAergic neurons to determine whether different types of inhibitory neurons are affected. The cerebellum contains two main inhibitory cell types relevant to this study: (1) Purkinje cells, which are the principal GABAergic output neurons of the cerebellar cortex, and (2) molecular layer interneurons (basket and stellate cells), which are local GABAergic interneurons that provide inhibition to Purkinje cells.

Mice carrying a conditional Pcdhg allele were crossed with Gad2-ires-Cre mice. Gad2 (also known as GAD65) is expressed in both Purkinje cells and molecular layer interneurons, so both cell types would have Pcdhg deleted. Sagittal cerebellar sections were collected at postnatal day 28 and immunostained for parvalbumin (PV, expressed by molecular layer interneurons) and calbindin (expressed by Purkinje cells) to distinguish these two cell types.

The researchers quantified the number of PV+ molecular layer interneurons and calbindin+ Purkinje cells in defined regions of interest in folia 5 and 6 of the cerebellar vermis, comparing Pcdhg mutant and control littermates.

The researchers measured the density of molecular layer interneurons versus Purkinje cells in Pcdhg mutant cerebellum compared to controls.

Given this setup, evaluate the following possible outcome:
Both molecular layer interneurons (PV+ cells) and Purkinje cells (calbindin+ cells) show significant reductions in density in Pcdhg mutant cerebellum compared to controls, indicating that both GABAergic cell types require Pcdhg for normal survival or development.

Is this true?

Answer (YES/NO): NO